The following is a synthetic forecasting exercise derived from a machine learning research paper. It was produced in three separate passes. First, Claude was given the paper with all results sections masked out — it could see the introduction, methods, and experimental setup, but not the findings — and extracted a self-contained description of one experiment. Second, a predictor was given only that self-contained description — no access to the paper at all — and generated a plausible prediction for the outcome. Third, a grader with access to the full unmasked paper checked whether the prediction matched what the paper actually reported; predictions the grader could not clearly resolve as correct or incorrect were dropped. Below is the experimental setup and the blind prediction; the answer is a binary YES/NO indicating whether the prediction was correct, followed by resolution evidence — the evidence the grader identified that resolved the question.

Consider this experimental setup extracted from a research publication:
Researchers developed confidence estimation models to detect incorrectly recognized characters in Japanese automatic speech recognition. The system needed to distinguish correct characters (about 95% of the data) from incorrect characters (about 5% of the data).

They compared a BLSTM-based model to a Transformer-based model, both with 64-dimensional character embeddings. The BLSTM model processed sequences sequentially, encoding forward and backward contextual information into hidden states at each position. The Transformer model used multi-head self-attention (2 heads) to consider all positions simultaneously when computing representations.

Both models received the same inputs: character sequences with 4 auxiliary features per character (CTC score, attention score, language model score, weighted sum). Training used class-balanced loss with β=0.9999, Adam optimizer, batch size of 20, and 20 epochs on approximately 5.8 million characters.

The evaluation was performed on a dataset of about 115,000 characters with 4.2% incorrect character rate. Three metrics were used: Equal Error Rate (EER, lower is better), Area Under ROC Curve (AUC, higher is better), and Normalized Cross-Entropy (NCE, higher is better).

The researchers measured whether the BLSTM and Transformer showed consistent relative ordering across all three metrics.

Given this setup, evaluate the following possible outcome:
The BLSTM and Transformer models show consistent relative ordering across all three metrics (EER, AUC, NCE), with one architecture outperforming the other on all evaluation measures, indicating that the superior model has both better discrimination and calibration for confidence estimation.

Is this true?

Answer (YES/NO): YES